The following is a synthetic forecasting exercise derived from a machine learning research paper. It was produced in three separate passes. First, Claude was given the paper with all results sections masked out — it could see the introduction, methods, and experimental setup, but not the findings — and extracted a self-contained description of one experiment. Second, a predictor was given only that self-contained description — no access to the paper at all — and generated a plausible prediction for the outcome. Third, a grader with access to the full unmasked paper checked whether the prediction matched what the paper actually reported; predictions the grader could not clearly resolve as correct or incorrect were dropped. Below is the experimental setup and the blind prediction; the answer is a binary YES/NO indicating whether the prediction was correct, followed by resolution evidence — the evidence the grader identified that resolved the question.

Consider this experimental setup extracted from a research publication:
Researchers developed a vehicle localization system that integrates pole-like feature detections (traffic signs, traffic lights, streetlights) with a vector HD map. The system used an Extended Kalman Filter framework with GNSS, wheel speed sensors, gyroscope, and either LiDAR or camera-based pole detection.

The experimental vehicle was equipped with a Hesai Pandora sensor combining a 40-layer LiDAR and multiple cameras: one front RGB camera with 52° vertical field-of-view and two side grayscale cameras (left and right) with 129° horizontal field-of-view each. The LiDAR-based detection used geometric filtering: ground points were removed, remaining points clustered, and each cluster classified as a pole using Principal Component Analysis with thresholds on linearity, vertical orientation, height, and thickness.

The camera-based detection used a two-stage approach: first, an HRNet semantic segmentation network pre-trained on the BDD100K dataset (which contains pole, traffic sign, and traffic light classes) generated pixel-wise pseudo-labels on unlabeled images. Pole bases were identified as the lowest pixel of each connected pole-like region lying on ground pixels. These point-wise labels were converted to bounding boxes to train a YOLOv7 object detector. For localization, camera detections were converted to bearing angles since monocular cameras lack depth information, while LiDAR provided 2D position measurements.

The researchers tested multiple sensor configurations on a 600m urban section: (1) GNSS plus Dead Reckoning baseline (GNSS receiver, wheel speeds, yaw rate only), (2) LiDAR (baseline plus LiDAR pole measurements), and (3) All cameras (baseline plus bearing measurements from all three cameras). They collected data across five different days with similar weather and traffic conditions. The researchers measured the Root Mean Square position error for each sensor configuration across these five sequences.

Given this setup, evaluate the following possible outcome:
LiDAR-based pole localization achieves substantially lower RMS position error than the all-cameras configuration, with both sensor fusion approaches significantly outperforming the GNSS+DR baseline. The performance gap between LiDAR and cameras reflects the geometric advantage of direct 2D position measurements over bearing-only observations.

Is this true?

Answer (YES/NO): NO